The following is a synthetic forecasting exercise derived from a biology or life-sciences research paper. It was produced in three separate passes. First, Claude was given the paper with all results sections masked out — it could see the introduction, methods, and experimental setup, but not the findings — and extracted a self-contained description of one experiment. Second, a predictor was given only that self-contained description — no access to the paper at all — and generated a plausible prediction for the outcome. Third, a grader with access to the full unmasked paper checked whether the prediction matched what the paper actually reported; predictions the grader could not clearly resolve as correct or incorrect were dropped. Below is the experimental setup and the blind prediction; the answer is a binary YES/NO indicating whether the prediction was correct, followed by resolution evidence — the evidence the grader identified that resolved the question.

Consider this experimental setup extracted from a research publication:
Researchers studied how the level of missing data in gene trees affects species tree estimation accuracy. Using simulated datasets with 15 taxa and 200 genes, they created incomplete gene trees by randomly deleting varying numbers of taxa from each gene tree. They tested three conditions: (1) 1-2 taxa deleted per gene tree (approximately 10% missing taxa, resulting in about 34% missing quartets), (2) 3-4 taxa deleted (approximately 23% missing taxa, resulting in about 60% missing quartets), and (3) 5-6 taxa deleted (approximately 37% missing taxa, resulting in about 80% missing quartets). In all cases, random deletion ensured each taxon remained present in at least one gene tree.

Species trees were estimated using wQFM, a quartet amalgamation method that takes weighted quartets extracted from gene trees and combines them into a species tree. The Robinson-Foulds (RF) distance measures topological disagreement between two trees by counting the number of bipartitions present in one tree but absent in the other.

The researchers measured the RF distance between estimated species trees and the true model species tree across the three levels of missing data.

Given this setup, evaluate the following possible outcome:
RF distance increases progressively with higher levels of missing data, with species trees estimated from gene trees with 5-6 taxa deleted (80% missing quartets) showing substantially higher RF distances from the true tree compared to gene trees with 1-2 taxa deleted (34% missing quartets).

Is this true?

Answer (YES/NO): YES